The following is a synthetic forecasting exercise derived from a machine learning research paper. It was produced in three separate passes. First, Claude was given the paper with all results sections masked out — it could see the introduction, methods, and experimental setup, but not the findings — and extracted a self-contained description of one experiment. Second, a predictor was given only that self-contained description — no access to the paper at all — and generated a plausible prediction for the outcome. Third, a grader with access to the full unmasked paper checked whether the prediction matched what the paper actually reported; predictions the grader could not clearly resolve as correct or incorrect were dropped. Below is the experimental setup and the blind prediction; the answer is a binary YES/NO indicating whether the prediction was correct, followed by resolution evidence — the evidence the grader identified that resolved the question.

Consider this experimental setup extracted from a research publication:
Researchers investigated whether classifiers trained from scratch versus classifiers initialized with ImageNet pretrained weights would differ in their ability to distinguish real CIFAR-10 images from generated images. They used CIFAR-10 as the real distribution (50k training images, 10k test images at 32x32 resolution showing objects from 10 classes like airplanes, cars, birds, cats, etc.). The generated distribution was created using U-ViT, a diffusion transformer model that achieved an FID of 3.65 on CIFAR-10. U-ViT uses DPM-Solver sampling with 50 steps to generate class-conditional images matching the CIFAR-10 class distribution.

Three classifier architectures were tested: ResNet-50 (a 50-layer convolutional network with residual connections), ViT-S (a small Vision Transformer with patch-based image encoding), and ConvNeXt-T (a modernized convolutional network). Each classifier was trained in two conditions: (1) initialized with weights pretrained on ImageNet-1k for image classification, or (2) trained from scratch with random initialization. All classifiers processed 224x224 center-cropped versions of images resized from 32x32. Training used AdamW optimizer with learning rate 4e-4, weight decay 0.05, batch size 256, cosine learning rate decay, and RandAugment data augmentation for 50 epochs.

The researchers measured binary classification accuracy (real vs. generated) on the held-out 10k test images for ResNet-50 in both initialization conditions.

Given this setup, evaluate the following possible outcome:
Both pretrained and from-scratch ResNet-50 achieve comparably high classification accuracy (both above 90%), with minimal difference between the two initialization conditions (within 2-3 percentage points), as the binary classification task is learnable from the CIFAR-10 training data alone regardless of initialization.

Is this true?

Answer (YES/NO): NO